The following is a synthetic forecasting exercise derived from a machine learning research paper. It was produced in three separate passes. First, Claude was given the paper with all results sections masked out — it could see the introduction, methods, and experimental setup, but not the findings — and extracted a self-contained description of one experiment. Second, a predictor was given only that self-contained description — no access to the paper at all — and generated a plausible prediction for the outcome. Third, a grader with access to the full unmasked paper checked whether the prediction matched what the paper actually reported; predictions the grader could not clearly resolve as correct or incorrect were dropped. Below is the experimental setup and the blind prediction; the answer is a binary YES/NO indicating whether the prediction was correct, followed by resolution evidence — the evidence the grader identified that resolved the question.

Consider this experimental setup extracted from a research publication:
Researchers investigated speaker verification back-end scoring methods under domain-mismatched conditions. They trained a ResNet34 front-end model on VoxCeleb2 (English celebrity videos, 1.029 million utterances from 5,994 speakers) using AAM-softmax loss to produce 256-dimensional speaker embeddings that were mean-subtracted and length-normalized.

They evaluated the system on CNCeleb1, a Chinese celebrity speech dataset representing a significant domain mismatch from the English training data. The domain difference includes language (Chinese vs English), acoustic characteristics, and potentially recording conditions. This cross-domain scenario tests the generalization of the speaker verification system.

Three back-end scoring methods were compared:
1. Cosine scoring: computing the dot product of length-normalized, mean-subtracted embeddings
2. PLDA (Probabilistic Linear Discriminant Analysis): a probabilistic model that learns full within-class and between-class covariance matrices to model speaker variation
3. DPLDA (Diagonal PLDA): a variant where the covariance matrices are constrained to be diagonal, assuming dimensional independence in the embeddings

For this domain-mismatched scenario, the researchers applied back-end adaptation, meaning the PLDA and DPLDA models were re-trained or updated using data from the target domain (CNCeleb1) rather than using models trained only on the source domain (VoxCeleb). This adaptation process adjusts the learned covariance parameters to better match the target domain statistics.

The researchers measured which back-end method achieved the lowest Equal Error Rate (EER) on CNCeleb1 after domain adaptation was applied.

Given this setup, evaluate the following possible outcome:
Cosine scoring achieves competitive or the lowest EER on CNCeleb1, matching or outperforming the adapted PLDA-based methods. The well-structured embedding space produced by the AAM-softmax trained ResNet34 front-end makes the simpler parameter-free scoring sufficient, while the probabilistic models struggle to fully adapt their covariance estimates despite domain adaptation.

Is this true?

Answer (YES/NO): NO